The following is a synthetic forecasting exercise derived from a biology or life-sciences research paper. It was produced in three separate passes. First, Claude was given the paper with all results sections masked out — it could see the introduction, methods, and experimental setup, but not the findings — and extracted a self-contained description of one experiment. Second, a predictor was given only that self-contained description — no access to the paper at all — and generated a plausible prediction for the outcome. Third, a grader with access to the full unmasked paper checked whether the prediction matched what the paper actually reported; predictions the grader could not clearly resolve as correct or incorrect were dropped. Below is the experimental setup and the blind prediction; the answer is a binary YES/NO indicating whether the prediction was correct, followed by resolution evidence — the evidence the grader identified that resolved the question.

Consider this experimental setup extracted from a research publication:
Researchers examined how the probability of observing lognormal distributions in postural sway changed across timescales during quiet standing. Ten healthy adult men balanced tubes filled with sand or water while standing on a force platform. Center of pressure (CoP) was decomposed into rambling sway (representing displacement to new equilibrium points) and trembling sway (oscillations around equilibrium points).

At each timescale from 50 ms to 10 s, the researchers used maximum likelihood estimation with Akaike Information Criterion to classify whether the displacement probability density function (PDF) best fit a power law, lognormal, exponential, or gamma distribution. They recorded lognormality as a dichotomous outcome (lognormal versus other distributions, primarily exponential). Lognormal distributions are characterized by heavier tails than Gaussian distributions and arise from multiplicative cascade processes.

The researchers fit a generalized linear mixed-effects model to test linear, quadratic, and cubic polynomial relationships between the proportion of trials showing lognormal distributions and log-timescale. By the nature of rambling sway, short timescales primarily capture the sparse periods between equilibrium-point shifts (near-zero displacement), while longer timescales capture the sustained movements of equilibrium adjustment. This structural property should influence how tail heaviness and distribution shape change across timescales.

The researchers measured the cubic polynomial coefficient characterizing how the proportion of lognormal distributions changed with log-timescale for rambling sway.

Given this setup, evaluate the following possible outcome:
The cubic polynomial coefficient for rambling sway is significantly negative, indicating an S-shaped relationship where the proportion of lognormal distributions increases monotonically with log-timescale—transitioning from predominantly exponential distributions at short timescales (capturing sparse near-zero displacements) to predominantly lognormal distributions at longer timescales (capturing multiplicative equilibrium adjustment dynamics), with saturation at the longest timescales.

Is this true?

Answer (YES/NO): NO